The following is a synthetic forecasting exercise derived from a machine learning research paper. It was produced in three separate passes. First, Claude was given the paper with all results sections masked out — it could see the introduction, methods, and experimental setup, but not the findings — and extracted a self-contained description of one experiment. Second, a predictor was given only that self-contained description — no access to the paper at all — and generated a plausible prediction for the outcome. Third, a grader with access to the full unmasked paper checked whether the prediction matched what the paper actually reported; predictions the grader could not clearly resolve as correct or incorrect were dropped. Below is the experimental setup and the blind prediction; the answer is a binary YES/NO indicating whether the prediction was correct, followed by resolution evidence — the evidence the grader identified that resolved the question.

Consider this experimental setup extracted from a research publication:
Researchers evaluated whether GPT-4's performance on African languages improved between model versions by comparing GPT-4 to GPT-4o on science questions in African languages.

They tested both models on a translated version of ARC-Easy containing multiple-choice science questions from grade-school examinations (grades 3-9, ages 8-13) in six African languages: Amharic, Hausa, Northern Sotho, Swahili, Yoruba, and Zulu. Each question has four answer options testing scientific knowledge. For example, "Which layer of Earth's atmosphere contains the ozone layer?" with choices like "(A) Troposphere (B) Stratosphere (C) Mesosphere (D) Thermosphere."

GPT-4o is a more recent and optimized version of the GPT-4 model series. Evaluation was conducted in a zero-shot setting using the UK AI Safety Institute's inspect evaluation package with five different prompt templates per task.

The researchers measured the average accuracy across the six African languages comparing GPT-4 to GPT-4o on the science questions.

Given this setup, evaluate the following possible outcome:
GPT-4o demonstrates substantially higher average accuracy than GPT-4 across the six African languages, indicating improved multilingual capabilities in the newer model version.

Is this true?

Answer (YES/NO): YES